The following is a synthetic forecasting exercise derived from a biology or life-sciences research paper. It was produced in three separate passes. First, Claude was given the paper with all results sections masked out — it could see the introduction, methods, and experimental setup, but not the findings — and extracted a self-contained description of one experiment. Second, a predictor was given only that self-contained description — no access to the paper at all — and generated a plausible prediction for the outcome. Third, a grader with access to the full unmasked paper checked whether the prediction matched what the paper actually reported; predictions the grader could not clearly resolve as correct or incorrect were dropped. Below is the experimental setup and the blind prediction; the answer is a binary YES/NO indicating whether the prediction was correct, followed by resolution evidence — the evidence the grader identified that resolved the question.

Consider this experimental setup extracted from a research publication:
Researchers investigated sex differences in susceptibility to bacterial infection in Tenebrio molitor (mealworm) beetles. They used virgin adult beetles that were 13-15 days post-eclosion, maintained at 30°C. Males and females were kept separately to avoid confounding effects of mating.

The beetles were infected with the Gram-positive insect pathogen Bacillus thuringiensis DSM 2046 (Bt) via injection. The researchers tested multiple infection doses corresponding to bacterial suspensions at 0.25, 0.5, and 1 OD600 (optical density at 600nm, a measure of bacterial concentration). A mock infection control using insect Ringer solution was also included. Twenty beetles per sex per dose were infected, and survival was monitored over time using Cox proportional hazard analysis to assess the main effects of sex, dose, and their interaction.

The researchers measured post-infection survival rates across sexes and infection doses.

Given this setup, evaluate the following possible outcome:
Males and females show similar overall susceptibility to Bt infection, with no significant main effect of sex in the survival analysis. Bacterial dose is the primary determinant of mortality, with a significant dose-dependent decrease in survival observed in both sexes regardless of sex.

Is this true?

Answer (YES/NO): NO